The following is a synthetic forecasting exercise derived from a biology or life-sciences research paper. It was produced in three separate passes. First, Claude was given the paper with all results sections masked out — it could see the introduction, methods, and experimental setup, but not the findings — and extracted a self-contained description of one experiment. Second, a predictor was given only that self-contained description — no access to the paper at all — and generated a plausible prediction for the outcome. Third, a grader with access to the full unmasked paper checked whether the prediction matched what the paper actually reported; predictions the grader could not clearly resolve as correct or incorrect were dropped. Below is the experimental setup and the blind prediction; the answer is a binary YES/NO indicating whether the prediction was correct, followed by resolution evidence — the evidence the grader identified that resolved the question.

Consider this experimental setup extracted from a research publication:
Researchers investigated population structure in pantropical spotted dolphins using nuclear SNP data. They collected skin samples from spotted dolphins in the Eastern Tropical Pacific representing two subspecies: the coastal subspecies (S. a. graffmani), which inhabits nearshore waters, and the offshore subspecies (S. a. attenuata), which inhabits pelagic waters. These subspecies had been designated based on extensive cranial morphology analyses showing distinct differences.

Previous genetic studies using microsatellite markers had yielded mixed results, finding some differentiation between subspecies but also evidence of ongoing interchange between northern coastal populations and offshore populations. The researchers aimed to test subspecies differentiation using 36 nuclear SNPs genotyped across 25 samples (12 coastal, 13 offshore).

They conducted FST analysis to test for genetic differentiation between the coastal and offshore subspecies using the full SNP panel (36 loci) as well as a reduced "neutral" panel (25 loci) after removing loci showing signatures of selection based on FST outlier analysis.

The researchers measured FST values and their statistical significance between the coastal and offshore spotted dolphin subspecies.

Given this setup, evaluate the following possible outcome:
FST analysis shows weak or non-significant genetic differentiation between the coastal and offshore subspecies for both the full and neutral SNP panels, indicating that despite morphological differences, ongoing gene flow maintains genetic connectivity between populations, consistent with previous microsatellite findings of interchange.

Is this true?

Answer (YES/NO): NO